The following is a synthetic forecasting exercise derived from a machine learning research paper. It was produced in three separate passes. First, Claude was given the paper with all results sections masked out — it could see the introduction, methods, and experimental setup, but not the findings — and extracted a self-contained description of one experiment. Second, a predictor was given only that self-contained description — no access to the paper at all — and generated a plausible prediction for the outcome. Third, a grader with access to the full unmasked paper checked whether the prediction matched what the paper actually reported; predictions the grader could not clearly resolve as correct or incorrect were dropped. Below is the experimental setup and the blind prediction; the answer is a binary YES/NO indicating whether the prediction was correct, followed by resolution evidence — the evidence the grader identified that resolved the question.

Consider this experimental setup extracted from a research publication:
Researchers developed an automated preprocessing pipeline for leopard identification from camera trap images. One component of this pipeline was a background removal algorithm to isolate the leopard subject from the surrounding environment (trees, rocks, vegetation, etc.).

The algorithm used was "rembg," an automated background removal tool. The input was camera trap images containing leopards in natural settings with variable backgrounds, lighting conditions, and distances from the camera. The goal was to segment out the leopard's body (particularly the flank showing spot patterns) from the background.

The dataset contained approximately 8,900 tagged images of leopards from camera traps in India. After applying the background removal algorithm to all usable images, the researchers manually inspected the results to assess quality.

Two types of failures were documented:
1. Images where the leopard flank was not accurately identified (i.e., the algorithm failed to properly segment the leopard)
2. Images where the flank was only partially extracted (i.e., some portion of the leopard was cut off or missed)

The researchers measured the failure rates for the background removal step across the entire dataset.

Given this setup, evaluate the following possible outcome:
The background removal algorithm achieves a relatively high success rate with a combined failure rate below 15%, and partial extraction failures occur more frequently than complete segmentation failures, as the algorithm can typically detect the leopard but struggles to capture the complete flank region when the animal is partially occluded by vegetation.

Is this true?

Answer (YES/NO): YES